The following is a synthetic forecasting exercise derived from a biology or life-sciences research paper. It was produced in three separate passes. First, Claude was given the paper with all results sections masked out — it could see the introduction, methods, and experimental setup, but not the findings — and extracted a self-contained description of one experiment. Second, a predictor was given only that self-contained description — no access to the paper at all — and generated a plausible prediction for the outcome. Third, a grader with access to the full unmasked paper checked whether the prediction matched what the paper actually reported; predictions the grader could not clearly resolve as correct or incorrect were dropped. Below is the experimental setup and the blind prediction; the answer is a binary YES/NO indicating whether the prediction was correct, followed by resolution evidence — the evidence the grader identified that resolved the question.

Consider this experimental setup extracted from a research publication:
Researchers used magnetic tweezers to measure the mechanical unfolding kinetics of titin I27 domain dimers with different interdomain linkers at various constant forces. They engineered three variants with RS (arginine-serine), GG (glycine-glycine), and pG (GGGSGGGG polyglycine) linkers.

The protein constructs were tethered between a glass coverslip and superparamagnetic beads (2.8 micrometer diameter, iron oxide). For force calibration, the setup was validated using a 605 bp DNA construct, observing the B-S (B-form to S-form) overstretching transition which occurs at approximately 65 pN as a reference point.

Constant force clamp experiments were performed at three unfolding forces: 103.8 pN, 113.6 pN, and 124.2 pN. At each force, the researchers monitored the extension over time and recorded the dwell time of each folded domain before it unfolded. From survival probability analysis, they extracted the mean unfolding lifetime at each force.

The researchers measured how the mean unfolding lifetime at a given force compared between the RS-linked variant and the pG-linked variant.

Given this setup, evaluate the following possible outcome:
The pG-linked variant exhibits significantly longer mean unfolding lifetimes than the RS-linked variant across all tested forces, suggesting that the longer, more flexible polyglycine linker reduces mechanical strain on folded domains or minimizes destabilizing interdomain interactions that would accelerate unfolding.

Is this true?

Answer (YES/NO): NO